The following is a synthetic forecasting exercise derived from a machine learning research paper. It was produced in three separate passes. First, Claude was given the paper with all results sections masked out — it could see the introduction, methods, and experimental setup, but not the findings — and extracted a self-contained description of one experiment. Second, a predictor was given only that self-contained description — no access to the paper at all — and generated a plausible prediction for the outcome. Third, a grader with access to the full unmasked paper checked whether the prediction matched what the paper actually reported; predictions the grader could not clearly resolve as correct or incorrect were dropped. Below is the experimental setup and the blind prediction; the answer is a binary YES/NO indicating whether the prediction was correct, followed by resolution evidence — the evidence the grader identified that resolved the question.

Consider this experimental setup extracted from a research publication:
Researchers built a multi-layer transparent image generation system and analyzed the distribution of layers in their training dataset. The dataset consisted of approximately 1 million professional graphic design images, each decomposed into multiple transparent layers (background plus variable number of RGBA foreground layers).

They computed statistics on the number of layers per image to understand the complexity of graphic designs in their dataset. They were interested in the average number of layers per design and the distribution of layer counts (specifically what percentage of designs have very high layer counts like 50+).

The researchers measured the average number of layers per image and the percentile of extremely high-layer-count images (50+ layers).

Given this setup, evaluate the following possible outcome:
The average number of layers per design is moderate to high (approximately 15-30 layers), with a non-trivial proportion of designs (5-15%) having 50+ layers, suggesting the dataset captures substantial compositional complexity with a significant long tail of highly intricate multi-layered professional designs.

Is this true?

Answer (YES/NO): NO